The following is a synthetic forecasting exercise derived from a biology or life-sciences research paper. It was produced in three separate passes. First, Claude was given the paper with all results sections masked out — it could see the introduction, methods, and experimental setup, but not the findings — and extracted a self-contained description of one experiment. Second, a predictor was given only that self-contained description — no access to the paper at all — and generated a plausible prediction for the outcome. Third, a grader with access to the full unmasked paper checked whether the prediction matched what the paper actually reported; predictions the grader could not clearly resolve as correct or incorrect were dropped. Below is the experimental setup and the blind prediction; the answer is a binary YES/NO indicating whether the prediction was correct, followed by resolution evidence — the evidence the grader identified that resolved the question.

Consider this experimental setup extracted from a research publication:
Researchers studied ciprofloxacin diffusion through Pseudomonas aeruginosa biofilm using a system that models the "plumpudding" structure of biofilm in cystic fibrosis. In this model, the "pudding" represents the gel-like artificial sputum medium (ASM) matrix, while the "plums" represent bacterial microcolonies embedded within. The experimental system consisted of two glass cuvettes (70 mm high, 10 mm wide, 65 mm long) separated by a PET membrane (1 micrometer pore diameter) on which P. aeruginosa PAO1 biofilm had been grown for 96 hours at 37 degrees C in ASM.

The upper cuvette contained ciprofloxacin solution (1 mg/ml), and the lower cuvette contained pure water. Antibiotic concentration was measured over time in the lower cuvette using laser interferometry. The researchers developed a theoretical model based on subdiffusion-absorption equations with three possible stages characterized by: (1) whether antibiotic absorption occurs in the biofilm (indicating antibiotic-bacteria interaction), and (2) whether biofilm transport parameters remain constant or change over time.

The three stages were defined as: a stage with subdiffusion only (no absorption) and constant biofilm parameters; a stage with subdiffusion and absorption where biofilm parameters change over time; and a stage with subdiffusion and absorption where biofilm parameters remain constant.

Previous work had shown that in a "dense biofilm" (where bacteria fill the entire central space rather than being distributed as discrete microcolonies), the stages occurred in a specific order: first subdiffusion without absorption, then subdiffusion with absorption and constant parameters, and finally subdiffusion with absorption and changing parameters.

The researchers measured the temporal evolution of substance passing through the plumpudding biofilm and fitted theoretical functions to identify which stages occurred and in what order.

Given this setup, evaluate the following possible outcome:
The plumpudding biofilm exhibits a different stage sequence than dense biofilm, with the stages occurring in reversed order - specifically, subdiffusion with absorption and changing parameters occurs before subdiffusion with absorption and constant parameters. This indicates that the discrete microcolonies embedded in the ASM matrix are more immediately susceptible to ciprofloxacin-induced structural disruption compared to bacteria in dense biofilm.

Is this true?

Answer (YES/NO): YES